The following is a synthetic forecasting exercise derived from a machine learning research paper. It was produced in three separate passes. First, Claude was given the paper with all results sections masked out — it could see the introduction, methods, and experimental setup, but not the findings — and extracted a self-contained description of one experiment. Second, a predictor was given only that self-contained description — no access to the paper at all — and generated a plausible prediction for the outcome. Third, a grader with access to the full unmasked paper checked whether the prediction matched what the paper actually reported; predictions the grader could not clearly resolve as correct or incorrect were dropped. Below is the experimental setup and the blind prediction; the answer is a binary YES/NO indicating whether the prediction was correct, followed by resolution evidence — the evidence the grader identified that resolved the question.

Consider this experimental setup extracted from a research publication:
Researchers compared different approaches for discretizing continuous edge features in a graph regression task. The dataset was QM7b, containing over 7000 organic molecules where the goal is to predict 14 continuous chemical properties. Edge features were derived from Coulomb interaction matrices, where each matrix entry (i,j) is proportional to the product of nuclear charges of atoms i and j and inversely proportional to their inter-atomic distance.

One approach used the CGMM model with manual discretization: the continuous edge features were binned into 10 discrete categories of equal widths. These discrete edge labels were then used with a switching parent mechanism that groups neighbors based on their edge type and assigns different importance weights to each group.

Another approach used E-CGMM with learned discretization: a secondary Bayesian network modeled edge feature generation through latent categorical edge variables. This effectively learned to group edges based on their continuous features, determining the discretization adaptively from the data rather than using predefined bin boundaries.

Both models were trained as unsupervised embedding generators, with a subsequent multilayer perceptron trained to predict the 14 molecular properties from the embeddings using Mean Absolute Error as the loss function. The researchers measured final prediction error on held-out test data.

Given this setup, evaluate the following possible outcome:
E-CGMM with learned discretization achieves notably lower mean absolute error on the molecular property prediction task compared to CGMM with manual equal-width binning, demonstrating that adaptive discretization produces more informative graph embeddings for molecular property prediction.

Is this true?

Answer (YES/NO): YES